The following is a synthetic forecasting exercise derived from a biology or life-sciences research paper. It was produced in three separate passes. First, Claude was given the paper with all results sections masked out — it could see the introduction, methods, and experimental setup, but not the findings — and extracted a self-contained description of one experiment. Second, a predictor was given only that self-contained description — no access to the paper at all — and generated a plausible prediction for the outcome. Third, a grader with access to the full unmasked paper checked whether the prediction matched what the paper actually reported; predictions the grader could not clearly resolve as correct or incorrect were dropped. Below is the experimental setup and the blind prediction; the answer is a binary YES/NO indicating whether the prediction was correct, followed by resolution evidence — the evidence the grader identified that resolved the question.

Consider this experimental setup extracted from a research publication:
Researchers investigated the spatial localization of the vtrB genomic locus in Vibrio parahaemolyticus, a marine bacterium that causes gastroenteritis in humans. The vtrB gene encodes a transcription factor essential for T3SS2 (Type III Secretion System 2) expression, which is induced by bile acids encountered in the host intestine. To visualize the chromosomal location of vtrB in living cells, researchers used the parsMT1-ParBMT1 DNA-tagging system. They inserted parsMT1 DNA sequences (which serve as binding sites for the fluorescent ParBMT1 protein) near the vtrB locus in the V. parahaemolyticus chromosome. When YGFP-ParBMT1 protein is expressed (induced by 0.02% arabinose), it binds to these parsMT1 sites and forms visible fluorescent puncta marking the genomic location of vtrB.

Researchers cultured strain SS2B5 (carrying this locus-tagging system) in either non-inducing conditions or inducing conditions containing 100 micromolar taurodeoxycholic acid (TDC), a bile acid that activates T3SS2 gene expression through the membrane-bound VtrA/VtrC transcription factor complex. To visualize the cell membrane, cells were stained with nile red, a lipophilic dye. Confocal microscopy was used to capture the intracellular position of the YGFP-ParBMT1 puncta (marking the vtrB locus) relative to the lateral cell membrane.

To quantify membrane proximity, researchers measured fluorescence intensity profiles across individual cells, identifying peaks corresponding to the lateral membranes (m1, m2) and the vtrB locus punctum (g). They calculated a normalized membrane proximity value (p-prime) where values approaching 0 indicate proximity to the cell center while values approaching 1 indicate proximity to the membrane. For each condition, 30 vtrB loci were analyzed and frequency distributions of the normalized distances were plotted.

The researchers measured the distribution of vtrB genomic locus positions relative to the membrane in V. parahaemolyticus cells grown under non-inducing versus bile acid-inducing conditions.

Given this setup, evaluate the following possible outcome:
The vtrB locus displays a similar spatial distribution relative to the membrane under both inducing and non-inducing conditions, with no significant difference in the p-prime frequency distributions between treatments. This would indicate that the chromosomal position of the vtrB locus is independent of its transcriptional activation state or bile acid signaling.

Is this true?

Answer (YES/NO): NO